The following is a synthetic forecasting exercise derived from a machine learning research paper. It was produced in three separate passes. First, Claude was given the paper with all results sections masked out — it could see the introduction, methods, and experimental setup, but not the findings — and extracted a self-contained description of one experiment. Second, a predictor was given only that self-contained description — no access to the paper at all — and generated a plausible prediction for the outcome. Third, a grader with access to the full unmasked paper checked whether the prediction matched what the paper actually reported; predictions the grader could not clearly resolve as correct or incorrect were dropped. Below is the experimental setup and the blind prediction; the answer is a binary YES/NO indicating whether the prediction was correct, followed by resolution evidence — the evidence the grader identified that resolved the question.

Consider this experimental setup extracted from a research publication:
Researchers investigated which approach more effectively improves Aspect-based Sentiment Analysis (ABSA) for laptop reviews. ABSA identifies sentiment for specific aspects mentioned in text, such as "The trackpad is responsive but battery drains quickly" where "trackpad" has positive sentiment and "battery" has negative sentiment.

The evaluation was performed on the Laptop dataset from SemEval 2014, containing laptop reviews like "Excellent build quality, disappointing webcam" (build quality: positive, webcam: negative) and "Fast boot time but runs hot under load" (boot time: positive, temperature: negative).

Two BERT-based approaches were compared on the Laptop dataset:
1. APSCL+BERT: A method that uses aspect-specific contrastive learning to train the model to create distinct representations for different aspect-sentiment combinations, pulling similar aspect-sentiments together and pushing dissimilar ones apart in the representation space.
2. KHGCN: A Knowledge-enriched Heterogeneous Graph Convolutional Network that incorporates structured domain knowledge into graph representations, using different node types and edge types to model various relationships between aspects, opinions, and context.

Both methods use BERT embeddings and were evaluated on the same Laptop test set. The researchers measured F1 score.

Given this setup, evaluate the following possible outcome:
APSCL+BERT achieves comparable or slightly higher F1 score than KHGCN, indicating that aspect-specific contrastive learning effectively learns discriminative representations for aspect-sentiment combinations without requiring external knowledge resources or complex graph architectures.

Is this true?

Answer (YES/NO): YES